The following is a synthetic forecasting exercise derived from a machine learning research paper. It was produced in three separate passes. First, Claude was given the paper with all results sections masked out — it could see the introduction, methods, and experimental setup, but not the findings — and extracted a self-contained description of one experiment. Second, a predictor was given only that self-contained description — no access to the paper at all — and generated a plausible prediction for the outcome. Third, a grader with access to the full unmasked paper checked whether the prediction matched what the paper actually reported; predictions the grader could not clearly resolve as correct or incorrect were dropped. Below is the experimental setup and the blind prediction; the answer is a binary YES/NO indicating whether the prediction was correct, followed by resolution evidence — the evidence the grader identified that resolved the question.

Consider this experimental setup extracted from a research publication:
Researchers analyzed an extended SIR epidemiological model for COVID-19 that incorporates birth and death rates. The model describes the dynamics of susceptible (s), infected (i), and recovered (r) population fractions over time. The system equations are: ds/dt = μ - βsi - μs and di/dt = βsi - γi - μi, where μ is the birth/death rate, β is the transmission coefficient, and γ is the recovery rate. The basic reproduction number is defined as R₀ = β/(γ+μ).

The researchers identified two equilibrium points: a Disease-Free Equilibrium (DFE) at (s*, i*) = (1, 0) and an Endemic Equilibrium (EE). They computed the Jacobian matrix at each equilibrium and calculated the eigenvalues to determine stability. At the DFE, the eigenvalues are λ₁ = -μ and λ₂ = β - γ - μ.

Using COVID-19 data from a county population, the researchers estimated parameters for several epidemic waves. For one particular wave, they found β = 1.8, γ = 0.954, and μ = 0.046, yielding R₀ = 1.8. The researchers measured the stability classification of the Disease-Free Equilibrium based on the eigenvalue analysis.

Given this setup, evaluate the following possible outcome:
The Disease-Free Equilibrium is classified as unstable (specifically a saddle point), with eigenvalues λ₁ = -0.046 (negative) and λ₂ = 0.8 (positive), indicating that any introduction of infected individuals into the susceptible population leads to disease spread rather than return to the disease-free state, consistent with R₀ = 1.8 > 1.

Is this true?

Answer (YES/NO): YES